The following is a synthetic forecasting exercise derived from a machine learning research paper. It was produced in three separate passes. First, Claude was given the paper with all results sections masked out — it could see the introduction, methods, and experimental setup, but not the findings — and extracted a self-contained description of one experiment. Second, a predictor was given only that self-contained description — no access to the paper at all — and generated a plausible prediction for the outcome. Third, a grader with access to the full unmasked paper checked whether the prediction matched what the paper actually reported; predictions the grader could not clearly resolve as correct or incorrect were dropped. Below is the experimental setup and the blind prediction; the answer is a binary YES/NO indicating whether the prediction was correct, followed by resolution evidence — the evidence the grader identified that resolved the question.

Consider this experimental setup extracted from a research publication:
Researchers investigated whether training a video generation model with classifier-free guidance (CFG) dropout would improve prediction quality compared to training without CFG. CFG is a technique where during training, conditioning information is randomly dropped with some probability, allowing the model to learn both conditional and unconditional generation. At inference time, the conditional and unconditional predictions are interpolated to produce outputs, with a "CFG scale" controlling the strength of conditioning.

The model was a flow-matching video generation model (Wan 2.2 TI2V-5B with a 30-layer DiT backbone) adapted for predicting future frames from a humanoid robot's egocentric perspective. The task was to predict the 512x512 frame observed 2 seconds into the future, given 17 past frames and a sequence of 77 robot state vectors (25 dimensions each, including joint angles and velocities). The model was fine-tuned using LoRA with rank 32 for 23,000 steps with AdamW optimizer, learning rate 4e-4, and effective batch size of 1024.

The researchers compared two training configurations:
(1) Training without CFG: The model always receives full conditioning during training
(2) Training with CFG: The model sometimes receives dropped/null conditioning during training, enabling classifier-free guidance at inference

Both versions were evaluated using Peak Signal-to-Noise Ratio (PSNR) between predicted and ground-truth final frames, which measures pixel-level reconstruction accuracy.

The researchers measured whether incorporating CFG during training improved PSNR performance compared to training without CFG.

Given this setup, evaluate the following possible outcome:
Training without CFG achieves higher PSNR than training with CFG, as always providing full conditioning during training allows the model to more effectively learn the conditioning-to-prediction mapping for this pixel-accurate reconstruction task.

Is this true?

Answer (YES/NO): NO